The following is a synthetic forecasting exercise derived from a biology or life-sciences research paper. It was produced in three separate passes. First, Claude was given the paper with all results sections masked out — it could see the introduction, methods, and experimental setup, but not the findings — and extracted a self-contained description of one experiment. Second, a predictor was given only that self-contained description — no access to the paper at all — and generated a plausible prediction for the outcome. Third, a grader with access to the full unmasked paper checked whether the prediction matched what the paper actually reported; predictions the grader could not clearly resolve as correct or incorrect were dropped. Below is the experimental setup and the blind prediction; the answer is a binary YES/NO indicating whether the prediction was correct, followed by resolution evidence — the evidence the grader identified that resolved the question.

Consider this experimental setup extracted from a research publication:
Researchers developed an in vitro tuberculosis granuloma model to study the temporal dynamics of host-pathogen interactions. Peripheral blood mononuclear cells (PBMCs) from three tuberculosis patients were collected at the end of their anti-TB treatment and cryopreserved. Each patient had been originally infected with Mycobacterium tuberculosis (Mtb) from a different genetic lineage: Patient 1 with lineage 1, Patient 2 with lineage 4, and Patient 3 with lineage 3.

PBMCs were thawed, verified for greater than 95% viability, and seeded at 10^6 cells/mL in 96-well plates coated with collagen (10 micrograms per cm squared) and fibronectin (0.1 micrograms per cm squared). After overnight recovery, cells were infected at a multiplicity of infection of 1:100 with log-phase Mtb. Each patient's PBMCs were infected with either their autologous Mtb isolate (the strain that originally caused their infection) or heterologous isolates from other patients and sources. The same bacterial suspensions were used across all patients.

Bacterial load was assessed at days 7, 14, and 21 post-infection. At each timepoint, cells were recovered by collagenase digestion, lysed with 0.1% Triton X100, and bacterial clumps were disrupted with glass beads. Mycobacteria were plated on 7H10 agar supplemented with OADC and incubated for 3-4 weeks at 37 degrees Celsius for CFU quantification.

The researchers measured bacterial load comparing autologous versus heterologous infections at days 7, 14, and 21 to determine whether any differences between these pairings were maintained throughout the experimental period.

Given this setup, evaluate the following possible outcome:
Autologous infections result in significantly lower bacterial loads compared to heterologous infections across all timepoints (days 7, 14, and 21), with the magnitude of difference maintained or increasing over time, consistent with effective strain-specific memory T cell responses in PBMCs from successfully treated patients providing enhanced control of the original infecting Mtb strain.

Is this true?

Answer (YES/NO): NO